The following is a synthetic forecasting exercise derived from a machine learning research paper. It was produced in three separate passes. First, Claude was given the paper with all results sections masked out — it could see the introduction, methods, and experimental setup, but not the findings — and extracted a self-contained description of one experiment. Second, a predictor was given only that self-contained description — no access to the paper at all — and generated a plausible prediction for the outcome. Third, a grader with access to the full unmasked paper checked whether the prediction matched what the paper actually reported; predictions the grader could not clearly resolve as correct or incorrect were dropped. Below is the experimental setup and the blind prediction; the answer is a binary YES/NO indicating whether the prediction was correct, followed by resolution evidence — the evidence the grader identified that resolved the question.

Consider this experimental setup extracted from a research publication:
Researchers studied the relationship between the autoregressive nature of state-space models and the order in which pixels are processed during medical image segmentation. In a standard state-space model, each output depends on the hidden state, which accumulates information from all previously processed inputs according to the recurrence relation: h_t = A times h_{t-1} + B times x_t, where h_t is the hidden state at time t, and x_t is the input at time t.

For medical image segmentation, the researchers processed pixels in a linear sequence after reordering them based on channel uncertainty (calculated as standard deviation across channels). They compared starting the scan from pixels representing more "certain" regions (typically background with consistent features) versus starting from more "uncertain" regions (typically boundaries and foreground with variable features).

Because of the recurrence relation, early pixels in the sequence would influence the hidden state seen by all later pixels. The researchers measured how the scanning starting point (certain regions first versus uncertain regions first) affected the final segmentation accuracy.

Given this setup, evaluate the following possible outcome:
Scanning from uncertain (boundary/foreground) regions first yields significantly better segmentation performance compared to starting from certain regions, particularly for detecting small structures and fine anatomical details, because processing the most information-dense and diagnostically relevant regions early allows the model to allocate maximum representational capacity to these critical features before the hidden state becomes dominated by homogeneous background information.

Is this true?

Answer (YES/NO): NO